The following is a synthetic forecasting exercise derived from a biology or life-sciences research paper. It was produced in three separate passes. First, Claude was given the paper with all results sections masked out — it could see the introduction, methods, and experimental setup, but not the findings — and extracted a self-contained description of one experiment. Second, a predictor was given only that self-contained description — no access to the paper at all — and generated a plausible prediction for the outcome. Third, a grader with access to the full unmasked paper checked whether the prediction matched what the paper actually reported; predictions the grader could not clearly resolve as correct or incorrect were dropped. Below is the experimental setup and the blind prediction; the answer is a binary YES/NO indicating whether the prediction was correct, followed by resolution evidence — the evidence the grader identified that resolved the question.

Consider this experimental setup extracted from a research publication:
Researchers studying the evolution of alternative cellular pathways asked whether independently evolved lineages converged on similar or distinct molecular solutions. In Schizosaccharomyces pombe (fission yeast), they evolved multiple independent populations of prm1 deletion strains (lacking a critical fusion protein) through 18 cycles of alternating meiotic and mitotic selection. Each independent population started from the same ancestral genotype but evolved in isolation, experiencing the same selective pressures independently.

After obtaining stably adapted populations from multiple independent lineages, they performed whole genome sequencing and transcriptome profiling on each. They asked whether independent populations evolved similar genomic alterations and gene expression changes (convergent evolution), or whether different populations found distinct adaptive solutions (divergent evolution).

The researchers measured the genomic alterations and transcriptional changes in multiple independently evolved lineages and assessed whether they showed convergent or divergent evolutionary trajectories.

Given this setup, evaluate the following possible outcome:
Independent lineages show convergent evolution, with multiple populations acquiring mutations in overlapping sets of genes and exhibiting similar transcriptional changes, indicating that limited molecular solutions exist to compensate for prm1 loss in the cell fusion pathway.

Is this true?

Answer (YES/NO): NO